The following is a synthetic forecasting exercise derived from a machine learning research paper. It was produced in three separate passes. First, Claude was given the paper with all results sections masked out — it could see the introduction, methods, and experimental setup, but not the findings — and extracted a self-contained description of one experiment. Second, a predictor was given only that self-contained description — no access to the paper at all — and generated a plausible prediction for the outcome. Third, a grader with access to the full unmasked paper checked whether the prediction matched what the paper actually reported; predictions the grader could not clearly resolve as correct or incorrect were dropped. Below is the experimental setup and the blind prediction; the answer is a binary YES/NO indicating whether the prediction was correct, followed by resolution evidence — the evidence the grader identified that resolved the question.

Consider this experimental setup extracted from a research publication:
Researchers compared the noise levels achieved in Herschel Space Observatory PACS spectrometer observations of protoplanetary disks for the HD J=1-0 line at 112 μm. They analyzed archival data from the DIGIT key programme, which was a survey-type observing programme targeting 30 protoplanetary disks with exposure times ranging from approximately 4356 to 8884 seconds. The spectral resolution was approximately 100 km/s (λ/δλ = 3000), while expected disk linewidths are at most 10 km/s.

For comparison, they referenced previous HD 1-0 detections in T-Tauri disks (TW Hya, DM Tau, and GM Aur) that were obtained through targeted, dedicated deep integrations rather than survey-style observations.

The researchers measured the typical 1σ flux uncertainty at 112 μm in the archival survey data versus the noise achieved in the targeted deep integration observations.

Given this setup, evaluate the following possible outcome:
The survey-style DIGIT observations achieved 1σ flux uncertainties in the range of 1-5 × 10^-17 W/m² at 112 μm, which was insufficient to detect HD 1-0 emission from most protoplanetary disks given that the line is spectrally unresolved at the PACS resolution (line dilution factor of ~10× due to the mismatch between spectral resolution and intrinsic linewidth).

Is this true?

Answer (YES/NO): NO